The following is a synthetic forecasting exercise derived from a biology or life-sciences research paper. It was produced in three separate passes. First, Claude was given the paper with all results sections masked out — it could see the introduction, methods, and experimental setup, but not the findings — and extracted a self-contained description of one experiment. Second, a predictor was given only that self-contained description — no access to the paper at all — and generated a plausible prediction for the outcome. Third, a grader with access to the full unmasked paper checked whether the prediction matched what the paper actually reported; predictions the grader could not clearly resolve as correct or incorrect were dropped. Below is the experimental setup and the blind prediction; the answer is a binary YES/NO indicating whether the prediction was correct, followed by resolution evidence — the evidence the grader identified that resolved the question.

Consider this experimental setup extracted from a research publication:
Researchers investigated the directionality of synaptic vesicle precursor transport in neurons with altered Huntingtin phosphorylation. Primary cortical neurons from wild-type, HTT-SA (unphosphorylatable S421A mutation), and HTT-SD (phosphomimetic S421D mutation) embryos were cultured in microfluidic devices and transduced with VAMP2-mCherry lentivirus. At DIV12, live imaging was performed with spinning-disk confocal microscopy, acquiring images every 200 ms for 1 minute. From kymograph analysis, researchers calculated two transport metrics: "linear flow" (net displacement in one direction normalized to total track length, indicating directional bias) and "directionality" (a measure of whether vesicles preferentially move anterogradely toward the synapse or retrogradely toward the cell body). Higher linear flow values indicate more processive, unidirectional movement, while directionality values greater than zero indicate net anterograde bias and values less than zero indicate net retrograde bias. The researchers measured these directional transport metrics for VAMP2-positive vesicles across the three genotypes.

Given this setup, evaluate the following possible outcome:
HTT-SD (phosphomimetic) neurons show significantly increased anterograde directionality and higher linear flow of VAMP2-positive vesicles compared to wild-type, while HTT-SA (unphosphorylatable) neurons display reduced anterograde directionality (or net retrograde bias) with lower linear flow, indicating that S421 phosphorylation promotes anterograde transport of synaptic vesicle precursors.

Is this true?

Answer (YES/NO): NO